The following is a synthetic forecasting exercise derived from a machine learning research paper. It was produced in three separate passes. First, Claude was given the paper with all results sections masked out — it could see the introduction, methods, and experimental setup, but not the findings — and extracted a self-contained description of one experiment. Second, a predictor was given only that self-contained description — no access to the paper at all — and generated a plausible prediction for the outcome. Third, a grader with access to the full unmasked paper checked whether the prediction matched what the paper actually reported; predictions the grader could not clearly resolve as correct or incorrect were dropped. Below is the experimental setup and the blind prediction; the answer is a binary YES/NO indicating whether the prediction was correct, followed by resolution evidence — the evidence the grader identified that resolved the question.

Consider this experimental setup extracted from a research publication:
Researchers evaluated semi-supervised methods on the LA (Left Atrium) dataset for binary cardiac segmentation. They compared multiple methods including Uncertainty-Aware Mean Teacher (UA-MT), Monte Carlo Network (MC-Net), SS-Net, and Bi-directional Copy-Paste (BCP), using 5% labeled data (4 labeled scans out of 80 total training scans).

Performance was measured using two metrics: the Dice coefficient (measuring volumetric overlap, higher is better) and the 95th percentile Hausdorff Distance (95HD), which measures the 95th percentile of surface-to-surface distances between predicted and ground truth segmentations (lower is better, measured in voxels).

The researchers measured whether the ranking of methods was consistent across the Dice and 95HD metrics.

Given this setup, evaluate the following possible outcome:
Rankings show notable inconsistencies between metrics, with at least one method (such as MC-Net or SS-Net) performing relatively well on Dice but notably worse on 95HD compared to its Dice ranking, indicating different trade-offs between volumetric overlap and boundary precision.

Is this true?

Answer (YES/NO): YES